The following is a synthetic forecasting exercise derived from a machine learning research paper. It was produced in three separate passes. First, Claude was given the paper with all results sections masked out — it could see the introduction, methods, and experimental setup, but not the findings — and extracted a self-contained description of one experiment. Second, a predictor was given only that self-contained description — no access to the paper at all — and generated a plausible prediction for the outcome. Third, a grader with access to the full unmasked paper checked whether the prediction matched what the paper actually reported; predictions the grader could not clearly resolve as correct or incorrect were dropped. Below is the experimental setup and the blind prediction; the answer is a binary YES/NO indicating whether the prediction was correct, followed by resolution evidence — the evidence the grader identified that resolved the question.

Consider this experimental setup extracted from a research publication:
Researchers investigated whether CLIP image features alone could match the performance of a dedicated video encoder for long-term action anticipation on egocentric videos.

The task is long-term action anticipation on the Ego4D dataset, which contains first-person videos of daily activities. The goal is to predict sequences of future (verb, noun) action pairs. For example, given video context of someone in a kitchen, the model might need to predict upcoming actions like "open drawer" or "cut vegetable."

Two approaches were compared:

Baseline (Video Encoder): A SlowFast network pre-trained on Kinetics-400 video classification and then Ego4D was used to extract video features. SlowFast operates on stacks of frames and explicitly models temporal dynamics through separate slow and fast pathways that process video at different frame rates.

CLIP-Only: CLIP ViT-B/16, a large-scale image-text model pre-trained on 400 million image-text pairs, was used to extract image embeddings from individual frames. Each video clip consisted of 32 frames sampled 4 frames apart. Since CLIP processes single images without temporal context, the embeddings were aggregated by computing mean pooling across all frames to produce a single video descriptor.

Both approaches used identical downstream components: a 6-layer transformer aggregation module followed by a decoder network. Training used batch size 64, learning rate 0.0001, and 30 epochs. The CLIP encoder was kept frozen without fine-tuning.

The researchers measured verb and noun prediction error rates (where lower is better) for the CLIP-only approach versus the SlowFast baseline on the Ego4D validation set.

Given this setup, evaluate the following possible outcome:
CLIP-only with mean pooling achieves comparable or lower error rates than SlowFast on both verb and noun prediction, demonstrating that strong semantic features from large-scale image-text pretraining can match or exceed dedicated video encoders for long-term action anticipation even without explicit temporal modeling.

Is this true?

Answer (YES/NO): NO